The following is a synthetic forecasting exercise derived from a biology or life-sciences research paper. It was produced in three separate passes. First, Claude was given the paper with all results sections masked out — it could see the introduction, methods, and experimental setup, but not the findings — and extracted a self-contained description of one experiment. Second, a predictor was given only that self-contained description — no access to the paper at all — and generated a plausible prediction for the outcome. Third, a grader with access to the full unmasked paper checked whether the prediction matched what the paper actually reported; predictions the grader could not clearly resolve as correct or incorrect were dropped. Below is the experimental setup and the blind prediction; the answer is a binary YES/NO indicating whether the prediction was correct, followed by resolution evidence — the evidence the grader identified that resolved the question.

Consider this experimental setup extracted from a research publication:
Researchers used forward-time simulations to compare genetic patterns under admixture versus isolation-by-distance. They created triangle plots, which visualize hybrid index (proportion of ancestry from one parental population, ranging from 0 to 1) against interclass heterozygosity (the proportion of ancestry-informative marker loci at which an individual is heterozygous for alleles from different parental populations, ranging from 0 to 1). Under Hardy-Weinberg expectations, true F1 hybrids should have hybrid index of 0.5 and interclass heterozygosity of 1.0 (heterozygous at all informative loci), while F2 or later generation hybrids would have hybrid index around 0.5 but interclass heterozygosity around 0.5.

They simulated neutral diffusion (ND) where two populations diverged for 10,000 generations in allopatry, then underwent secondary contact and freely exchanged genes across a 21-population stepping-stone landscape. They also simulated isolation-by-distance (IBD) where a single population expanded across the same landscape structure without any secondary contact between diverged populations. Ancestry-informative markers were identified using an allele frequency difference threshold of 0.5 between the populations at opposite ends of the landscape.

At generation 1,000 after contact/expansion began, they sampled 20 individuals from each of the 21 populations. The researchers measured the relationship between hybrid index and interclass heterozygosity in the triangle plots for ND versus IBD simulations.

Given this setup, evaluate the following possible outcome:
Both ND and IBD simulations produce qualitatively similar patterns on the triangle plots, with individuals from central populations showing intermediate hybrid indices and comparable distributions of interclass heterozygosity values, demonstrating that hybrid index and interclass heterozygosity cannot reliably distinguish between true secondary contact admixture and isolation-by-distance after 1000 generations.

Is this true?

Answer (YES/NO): NO